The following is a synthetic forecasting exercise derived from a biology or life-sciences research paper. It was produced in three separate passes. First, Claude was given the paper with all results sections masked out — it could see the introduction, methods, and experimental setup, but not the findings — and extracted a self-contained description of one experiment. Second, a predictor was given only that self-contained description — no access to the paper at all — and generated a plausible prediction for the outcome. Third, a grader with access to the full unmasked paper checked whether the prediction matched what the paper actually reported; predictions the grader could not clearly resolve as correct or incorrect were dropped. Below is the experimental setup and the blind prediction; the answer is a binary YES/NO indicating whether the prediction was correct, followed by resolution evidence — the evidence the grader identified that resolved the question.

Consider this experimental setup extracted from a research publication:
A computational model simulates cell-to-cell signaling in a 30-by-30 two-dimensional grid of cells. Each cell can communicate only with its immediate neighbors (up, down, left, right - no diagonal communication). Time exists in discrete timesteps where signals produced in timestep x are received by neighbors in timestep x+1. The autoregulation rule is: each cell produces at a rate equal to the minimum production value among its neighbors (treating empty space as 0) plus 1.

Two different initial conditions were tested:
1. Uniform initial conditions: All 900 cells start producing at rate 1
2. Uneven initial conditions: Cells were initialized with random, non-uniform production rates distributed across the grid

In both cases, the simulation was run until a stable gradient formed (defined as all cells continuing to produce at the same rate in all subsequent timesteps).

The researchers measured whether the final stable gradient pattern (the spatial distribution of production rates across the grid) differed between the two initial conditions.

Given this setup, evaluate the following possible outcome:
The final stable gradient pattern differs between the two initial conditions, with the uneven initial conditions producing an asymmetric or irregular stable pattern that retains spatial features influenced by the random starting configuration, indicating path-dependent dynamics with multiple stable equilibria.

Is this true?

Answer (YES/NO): NO